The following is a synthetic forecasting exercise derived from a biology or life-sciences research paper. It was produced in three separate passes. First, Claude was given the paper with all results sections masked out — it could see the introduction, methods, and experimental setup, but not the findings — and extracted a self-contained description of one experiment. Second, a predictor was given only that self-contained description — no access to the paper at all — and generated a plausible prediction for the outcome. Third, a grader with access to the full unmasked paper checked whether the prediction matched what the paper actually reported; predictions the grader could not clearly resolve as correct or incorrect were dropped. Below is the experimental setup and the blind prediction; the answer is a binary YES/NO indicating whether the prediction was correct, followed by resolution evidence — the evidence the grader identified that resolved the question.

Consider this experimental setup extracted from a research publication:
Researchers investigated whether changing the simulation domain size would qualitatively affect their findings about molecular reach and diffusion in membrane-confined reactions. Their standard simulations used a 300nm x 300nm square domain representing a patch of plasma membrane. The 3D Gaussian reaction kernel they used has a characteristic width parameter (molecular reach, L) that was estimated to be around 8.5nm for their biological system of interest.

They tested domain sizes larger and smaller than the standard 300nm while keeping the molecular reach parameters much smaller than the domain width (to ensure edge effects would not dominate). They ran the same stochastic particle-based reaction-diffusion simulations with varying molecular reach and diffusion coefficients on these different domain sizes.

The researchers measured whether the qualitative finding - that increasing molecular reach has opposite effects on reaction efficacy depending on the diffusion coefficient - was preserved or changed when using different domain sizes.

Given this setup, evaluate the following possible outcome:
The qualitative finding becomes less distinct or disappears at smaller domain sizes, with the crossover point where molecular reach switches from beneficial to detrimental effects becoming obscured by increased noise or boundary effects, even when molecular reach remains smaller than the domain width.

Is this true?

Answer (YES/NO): NO